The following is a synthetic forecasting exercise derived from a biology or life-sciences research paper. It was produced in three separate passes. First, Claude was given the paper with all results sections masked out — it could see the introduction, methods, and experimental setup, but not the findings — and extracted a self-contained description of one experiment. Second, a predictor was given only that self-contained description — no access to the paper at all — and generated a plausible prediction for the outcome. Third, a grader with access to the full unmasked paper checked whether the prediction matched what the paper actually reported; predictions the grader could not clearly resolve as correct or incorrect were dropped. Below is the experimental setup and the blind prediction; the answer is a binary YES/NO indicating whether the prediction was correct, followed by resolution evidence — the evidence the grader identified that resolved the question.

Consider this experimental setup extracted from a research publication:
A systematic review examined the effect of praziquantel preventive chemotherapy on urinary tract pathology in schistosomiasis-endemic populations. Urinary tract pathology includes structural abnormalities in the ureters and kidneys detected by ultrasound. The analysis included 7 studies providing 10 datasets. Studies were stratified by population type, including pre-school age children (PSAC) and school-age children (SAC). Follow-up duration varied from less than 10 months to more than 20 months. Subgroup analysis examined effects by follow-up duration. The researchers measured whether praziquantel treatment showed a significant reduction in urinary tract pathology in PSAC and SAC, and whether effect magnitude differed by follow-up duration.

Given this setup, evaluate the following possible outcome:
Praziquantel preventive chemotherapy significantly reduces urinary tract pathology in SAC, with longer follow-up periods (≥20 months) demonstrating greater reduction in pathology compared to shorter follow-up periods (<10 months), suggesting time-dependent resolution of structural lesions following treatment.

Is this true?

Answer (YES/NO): NO